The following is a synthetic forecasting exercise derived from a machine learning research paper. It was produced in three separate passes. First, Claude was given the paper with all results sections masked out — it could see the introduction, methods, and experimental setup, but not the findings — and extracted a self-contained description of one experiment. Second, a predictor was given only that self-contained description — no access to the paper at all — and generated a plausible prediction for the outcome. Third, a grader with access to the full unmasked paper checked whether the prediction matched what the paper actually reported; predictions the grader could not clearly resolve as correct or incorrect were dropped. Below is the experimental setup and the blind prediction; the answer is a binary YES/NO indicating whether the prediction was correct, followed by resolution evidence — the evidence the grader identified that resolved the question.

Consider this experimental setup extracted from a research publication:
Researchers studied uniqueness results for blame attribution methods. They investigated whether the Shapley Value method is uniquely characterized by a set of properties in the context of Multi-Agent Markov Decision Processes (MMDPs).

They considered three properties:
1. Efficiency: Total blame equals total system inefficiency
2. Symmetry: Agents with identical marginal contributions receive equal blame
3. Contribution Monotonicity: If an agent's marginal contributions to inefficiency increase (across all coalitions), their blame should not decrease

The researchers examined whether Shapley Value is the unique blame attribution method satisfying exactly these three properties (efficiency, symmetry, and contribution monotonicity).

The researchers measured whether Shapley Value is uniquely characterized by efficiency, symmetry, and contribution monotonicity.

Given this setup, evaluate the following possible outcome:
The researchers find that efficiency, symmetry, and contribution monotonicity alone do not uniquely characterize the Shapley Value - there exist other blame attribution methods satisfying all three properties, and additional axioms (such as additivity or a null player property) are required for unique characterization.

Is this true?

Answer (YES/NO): NO